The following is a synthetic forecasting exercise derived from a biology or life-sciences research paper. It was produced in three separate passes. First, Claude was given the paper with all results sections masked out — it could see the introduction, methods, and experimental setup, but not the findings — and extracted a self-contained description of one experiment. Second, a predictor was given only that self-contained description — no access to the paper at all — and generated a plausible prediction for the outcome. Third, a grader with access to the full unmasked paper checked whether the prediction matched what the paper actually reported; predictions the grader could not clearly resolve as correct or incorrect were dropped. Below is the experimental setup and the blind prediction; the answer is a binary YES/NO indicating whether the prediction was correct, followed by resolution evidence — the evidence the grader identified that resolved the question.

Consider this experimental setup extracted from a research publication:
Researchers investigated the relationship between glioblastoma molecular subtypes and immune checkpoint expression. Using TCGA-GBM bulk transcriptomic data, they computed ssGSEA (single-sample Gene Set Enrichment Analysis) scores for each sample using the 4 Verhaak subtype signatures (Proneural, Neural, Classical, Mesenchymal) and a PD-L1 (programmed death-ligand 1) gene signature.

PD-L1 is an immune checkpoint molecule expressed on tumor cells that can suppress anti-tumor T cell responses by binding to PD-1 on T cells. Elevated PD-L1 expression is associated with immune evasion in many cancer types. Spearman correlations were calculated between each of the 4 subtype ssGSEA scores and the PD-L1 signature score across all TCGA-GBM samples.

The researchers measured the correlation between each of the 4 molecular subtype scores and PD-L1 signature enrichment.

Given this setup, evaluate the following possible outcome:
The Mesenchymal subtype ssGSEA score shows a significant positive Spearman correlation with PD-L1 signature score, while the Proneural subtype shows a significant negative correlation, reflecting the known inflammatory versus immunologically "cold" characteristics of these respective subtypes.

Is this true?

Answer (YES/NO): YES